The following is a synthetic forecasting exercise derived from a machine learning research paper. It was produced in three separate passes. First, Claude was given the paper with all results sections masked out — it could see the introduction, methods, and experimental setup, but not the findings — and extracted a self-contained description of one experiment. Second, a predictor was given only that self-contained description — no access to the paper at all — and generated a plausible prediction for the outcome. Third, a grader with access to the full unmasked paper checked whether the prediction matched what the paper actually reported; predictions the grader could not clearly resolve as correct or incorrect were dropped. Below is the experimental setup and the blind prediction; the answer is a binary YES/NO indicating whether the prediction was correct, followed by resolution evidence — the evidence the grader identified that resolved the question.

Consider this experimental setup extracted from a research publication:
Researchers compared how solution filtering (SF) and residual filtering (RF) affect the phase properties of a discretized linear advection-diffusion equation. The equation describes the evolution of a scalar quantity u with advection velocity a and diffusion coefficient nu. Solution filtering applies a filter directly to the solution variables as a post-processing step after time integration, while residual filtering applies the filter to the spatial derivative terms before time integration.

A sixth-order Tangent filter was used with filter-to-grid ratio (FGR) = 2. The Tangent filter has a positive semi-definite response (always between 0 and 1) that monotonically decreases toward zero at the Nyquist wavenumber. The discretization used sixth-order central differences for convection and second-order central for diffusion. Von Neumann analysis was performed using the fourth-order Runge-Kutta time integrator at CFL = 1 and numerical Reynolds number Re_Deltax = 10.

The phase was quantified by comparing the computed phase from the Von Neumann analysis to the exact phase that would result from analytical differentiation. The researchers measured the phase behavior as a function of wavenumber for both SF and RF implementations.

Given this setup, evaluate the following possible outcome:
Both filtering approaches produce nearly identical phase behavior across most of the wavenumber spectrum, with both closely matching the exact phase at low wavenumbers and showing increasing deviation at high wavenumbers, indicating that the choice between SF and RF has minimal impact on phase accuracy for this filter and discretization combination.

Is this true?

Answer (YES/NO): NO